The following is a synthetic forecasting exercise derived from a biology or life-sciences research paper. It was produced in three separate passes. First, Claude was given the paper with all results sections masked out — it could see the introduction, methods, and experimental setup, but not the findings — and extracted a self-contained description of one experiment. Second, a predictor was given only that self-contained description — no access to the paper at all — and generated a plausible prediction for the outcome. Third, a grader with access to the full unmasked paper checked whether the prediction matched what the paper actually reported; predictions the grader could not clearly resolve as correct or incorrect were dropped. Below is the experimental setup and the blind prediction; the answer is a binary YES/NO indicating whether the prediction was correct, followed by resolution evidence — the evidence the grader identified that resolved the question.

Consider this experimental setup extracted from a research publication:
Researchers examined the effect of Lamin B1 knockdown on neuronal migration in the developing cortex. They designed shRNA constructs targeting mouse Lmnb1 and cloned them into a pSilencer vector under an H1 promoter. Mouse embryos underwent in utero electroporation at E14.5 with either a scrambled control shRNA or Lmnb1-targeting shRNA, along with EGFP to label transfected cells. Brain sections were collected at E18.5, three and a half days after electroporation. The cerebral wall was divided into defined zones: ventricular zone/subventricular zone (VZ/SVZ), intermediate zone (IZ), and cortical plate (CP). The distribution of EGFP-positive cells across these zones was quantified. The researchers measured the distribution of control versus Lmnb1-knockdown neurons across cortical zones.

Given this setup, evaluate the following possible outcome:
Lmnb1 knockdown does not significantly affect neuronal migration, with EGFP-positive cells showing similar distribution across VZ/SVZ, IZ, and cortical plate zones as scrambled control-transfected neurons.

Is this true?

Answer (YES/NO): NO